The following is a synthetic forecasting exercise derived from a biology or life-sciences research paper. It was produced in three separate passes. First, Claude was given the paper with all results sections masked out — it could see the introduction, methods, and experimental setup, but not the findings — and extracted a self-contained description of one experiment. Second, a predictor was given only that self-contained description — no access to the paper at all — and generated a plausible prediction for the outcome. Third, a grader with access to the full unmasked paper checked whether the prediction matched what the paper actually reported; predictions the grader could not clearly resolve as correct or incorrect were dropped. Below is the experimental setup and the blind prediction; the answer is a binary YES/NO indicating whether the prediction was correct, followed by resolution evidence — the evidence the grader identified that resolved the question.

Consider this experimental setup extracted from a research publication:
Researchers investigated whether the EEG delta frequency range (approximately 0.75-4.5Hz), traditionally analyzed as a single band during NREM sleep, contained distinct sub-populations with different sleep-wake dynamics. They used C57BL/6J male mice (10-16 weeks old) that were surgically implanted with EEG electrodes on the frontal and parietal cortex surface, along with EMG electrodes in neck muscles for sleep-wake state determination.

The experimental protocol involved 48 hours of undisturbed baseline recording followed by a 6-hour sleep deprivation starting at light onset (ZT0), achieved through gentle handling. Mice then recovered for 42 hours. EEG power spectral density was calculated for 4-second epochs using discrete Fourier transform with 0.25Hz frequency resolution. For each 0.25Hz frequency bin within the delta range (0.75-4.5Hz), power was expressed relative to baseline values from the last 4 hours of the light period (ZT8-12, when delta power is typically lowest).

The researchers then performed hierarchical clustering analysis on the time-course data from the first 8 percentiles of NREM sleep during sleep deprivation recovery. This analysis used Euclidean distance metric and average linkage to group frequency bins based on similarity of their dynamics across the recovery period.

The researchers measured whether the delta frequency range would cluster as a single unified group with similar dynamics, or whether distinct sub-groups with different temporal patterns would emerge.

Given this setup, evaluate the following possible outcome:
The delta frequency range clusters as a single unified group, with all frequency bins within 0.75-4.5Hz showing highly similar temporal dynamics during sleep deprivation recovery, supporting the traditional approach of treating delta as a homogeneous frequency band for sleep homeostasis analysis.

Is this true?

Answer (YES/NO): NO